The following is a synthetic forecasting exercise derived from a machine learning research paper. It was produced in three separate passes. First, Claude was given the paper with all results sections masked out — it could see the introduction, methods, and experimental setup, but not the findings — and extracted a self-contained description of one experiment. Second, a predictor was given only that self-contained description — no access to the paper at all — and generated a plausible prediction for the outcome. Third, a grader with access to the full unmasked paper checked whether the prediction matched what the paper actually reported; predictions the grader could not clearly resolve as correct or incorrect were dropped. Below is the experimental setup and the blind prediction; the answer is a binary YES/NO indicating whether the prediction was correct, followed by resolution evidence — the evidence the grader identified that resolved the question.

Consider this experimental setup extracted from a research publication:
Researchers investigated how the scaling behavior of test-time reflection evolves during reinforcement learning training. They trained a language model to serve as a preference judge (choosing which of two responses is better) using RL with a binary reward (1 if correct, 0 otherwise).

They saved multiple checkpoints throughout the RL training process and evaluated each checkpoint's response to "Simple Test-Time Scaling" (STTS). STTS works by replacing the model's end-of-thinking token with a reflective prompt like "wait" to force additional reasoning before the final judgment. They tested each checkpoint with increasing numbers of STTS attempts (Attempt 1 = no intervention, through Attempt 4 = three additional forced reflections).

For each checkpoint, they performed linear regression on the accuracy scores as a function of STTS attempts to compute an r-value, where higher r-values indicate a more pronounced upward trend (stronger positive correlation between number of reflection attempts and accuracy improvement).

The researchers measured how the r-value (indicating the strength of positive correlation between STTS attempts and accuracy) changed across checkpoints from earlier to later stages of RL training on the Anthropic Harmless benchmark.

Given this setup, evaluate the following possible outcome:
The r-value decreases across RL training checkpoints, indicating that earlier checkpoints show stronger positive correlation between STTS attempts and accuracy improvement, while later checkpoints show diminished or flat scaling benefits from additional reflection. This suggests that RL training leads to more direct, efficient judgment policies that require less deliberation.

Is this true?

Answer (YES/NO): NO